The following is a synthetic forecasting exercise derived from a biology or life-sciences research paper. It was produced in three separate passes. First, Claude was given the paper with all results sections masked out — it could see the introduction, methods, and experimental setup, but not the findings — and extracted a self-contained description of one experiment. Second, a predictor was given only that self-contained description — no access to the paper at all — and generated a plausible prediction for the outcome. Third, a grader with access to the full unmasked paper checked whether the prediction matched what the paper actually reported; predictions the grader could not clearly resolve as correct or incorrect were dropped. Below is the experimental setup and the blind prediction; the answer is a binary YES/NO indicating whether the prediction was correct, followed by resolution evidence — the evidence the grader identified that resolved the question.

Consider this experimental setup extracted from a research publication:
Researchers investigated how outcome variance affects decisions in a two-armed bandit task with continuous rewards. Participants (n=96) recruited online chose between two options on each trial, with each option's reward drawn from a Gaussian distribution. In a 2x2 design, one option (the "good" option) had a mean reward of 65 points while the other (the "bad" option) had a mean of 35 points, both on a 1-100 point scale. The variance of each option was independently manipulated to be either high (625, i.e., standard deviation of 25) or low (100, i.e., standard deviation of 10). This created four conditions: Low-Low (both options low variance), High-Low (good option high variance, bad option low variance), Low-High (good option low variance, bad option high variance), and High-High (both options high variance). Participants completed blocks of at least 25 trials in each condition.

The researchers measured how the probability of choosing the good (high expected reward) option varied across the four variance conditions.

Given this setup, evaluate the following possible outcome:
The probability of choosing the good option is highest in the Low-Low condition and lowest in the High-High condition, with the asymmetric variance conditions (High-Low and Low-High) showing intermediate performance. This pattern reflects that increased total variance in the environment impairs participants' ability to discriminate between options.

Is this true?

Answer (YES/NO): NO